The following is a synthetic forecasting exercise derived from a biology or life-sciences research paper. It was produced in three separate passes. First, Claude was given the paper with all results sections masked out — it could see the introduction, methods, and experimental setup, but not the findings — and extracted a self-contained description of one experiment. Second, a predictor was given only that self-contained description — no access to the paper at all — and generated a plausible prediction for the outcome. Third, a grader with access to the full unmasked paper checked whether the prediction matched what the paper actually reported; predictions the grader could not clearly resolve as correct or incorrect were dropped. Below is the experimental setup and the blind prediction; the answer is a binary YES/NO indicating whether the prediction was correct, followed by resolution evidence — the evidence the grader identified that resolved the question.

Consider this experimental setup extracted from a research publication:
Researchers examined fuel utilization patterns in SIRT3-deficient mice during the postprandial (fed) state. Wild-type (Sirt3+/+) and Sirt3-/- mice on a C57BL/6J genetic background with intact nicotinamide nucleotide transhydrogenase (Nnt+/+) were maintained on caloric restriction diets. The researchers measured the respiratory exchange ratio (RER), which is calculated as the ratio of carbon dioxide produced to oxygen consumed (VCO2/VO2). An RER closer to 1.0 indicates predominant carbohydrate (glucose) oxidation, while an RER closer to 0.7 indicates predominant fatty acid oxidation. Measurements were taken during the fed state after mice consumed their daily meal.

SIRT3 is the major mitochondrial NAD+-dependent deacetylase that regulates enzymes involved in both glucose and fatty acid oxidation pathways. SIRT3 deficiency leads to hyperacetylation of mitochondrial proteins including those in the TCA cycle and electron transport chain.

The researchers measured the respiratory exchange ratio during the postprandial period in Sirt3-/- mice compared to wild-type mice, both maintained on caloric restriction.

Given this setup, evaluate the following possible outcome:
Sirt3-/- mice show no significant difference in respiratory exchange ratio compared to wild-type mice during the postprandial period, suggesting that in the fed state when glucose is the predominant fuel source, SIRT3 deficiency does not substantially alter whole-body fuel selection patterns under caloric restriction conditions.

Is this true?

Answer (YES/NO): NO